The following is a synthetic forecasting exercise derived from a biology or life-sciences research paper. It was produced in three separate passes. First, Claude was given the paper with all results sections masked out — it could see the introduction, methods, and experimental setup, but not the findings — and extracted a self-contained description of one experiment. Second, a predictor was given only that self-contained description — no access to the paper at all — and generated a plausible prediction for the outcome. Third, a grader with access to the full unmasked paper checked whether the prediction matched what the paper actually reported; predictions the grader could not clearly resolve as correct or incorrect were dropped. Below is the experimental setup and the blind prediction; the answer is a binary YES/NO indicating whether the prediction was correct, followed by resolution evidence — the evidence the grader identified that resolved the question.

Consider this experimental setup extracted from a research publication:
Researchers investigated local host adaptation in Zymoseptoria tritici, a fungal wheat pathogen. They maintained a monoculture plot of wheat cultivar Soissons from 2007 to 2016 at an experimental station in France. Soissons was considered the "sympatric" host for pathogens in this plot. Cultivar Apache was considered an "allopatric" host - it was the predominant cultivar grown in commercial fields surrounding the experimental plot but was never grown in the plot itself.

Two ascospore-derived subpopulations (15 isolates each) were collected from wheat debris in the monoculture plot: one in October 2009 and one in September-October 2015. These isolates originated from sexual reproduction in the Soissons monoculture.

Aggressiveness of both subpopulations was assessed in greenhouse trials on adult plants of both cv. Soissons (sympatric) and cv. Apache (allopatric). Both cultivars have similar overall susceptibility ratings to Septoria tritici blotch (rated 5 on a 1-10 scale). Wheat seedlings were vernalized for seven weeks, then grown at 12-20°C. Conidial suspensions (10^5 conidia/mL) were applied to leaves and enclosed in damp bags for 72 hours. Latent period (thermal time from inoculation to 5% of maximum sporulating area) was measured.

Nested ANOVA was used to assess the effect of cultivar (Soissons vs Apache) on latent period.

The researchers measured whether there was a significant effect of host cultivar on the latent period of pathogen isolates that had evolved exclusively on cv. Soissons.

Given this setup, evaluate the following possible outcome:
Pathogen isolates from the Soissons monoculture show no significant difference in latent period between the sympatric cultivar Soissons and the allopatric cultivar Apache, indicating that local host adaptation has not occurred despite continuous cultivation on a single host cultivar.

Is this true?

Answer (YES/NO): NO